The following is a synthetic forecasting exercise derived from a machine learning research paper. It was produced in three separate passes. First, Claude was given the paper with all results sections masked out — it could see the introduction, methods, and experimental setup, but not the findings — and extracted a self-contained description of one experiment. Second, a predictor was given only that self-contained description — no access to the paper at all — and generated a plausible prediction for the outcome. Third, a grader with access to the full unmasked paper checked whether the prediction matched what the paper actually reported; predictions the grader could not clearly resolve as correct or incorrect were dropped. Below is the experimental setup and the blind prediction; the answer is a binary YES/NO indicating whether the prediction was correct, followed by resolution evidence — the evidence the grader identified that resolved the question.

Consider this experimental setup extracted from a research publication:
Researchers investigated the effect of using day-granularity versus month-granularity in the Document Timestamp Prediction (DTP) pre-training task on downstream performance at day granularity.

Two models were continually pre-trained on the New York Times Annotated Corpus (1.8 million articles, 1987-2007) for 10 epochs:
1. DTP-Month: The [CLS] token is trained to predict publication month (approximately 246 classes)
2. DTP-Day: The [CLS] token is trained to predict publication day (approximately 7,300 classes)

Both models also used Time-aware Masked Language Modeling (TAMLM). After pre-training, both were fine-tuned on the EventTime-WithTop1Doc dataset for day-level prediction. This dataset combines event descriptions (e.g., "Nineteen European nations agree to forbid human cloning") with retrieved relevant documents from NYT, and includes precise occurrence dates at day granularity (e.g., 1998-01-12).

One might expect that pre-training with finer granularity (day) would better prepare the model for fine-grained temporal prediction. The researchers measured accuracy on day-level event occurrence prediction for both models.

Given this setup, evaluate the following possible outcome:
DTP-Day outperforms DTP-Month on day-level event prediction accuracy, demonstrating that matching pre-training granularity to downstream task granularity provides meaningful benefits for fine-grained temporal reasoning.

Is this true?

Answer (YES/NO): NO